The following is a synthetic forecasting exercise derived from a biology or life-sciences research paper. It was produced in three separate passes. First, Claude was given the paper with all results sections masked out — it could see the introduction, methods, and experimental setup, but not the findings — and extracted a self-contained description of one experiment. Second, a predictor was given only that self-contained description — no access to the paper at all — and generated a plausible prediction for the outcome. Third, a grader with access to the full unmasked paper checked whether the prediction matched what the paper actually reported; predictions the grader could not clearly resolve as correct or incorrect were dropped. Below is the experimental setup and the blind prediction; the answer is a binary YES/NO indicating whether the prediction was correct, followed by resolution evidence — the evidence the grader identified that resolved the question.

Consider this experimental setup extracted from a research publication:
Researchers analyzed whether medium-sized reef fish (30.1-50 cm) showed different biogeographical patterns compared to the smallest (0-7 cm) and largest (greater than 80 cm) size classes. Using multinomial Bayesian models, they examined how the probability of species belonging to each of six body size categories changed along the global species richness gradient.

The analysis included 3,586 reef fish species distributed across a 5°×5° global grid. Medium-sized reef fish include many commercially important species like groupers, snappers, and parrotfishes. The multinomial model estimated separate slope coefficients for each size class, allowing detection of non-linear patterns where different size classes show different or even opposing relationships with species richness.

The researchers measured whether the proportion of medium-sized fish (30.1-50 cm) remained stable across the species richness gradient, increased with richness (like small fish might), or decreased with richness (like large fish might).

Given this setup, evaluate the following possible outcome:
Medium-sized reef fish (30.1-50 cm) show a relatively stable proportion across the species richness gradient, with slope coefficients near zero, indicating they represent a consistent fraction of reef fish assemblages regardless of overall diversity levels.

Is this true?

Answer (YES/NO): NO